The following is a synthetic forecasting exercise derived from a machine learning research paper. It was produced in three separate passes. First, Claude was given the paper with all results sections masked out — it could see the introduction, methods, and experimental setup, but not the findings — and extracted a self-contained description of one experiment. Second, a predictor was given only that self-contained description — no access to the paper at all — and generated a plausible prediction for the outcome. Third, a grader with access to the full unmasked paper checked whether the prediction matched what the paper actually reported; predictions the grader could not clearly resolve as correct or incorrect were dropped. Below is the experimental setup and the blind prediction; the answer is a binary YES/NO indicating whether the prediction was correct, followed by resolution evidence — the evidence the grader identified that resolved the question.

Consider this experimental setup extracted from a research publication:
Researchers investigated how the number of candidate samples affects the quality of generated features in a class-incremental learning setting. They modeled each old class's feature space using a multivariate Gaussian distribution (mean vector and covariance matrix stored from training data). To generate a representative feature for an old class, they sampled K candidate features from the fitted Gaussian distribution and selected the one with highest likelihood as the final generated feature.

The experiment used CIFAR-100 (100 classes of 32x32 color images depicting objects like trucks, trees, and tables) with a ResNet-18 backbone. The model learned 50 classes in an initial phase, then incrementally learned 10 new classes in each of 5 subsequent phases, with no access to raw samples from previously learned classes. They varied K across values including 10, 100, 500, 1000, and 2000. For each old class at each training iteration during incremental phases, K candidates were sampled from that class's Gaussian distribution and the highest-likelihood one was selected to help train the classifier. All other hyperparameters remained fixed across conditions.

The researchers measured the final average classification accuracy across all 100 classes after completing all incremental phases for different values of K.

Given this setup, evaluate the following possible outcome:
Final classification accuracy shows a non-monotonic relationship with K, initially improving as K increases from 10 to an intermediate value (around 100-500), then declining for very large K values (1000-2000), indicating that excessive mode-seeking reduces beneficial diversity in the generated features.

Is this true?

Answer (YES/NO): NO